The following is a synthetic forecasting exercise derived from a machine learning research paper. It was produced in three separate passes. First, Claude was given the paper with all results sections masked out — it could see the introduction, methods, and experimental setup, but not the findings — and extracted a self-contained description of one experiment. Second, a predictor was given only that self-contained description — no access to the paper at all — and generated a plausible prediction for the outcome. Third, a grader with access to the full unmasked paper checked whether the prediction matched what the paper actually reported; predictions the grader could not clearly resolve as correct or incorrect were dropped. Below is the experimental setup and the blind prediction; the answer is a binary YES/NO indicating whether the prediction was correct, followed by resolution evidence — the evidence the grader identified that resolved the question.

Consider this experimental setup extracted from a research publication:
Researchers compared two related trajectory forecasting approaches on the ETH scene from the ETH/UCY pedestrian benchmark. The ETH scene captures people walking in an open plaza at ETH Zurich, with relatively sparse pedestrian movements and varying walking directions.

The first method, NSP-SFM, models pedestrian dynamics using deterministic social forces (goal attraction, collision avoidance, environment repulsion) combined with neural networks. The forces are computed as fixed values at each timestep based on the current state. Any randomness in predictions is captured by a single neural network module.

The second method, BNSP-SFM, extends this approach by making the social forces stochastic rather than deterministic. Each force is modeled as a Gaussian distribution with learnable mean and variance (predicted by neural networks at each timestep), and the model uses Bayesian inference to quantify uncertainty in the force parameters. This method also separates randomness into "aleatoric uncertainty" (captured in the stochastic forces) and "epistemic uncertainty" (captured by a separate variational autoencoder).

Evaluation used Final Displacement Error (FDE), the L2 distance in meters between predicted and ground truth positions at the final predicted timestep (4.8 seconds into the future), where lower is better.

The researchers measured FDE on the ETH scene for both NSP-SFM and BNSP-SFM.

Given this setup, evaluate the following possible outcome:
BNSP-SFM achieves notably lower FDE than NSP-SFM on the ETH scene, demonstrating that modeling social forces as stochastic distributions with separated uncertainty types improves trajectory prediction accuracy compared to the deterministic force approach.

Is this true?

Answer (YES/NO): NO